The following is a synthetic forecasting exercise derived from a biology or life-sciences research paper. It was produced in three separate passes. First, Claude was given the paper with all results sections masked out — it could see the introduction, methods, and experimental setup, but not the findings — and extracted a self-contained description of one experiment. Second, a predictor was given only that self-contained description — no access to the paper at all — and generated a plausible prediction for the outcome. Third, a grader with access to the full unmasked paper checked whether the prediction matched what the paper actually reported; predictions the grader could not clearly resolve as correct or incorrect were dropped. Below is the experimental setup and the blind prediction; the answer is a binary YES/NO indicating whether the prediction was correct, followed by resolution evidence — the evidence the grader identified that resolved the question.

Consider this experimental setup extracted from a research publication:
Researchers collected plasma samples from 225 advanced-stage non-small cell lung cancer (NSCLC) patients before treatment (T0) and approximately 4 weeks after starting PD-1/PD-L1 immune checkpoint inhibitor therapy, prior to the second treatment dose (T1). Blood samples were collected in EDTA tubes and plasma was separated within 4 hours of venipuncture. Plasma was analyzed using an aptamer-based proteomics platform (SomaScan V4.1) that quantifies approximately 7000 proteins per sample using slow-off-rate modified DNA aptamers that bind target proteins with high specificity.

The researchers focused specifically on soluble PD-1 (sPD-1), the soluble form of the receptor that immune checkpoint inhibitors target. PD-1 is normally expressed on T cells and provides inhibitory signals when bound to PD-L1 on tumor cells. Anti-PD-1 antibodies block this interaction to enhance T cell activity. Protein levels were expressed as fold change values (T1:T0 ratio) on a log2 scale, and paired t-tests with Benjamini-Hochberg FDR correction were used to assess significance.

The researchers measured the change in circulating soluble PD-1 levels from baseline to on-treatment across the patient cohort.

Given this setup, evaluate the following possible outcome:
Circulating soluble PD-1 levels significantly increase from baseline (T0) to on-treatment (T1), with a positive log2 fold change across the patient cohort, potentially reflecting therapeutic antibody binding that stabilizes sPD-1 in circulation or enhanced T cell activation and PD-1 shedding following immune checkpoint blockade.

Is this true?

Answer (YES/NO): YES